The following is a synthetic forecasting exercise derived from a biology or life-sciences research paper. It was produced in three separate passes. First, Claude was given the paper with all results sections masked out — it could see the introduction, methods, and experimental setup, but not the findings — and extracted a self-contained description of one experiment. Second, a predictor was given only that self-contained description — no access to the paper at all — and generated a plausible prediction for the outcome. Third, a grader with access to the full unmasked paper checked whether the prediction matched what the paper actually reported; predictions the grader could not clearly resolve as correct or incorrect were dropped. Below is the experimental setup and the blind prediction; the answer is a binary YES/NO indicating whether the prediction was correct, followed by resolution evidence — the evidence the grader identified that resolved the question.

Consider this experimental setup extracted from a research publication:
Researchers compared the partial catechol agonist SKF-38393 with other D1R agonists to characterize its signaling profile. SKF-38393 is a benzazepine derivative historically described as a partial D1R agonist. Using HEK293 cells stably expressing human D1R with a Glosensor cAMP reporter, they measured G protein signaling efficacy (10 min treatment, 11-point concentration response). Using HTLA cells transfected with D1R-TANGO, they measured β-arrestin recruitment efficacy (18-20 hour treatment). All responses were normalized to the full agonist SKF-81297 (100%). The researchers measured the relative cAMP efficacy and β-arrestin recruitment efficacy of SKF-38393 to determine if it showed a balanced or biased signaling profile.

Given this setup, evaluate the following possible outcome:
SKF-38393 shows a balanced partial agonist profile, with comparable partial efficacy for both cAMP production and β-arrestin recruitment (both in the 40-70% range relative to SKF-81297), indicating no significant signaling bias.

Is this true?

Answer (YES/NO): NO